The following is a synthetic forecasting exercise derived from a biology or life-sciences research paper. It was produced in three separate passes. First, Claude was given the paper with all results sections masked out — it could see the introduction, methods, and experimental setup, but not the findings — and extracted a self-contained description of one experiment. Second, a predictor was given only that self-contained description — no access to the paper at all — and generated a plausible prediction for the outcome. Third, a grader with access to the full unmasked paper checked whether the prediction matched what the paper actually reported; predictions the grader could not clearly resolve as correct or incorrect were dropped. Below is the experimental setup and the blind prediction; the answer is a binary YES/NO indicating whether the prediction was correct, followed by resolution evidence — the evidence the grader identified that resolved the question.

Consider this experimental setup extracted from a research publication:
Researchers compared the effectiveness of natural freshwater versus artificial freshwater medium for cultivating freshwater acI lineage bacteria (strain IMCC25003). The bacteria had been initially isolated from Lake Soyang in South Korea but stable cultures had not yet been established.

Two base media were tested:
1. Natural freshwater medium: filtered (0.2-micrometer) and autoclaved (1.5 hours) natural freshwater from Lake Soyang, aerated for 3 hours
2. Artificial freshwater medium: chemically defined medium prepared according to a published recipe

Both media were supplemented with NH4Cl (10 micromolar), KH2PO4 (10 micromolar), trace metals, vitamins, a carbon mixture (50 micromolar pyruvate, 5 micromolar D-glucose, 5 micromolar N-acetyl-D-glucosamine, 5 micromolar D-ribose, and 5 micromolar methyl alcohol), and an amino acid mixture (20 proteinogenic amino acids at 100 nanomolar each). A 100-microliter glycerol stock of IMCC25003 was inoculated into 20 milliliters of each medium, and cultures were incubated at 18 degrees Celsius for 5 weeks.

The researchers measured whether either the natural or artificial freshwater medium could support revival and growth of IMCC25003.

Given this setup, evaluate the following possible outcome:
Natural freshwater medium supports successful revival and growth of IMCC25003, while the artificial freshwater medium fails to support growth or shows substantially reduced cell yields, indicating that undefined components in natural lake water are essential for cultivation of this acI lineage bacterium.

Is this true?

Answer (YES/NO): NO